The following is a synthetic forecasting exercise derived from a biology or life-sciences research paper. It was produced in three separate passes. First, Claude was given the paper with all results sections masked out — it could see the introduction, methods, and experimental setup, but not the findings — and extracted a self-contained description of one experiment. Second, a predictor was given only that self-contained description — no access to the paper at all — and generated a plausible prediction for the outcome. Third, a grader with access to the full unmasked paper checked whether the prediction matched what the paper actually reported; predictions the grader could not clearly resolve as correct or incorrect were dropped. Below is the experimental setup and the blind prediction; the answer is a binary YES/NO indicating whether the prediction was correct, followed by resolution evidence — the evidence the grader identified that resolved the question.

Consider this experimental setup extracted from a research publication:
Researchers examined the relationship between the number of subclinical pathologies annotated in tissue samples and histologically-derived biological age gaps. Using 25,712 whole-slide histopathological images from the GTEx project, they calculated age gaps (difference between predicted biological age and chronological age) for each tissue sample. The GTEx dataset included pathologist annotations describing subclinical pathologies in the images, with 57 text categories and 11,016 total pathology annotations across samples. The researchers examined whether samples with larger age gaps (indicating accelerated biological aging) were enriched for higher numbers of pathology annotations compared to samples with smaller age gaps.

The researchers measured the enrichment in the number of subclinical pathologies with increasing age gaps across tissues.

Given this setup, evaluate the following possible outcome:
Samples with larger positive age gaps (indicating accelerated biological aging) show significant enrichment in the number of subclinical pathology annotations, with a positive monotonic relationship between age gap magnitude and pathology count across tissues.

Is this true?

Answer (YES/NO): YES